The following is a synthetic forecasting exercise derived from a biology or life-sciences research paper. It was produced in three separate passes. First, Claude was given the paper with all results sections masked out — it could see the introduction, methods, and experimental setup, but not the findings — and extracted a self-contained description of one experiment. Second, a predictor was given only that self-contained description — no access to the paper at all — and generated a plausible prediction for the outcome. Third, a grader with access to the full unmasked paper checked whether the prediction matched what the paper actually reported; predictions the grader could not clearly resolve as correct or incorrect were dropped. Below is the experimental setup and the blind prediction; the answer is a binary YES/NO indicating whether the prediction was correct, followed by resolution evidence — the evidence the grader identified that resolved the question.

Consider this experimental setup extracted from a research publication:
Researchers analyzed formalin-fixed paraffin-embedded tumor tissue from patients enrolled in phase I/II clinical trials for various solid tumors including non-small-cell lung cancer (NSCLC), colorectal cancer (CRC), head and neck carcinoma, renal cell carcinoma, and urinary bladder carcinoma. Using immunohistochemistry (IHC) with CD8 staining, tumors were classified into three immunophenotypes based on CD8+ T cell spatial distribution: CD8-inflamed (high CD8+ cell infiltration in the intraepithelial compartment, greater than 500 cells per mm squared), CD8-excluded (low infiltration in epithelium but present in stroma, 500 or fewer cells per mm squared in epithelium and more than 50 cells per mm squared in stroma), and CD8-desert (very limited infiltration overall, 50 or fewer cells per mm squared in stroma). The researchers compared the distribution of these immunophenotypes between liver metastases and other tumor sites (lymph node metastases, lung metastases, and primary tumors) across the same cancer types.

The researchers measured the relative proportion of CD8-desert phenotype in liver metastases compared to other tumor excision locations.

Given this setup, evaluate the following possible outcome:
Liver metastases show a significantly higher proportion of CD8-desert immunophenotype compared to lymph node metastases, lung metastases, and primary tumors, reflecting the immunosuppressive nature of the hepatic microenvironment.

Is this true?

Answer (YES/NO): YES